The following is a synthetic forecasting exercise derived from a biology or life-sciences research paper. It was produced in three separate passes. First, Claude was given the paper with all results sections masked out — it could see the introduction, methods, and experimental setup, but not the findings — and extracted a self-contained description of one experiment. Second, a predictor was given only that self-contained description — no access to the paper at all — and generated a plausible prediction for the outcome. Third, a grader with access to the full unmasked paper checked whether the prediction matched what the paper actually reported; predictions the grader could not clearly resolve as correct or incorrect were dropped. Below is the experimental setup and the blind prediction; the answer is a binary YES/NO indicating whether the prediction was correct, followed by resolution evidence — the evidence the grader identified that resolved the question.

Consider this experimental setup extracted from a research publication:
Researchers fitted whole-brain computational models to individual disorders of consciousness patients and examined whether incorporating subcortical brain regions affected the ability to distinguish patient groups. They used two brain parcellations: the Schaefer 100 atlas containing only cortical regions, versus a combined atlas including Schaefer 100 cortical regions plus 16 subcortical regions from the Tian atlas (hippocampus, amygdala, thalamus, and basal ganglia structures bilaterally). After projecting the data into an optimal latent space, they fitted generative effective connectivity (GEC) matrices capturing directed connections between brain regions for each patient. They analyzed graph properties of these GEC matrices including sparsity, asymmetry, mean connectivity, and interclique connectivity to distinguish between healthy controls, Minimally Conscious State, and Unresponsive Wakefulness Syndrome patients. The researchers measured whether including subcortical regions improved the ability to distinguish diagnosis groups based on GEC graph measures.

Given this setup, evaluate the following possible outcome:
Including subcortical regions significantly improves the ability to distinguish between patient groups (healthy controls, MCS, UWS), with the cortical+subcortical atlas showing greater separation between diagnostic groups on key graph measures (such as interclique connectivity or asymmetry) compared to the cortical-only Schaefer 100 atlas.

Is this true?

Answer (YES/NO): NO